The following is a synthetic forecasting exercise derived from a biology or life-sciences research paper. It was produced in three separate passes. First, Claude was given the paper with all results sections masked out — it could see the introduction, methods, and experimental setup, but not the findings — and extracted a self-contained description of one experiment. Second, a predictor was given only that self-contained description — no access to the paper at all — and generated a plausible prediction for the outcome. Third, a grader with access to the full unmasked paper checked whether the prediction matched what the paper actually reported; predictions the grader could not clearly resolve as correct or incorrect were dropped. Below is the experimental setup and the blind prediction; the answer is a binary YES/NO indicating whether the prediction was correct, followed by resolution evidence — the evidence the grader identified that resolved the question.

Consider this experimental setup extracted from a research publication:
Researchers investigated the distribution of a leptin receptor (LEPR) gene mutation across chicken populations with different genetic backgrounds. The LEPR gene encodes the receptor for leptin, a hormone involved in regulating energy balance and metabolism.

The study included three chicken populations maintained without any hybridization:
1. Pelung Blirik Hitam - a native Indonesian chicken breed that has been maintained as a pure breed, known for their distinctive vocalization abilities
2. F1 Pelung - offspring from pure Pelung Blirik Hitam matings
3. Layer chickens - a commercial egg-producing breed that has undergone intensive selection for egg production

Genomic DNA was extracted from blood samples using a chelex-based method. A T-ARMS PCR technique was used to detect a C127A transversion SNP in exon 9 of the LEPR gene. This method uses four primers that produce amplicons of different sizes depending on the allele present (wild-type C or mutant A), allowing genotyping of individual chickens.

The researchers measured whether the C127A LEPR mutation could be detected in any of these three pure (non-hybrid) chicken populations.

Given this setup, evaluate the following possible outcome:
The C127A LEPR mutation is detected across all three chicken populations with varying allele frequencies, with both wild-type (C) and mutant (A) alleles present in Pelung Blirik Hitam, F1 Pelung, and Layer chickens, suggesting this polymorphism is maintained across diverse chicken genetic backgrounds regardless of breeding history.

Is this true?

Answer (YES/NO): NO